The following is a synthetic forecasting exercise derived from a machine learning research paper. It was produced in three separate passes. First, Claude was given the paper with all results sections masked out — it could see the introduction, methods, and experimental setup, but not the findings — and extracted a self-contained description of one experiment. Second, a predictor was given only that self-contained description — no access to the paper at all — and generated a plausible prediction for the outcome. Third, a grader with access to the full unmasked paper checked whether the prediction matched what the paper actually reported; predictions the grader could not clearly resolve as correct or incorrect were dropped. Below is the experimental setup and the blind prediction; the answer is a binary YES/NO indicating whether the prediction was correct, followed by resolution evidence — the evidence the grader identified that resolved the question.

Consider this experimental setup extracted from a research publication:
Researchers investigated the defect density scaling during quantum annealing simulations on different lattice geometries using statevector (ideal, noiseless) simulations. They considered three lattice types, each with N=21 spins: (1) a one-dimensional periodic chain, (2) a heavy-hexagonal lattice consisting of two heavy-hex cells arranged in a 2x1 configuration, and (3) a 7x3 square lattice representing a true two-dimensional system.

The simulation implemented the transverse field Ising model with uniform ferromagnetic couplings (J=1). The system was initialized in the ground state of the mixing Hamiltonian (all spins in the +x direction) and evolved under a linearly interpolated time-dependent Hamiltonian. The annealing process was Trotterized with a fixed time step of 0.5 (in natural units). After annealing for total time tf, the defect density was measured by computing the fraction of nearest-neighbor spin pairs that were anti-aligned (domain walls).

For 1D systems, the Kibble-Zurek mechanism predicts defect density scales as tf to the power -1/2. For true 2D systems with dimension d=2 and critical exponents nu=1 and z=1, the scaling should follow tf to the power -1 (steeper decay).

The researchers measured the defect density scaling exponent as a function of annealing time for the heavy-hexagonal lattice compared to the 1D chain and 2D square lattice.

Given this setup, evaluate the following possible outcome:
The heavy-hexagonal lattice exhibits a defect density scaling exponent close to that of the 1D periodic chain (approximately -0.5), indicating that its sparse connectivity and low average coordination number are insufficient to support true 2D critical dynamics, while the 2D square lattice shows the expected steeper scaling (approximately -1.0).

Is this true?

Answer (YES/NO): YES